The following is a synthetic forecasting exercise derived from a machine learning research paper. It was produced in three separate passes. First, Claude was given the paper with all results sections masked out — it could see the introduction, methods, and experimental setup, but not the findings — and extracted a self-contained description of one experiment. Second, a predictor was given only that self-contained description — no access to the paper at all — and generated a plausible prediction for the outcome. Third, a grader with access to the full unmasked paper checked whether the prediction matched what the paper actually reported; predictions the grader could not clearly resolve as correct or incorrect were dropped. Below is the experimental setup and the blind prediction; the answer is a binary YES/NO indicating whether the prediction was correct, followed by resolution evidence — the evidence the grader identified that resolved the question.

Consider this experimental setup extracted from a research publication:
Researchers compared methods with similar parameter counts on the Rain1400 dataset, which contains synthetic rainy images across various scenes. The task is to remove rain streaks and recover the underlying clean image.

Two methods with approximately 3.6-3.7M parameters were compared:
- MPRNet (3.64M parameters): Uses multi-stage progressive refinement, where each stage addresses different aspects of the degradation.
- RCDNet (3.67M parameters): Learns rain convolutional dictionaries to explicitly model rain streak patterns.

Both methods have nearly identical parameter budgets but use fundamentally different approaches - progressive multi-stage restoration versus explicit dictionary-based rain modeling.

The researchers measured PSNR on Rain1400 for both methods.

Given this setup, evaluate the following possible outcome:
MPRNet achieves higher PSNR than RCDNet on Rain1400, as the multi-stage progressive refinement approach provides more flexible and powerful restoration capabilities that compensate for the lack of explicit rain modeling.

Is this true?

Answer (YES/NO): YES